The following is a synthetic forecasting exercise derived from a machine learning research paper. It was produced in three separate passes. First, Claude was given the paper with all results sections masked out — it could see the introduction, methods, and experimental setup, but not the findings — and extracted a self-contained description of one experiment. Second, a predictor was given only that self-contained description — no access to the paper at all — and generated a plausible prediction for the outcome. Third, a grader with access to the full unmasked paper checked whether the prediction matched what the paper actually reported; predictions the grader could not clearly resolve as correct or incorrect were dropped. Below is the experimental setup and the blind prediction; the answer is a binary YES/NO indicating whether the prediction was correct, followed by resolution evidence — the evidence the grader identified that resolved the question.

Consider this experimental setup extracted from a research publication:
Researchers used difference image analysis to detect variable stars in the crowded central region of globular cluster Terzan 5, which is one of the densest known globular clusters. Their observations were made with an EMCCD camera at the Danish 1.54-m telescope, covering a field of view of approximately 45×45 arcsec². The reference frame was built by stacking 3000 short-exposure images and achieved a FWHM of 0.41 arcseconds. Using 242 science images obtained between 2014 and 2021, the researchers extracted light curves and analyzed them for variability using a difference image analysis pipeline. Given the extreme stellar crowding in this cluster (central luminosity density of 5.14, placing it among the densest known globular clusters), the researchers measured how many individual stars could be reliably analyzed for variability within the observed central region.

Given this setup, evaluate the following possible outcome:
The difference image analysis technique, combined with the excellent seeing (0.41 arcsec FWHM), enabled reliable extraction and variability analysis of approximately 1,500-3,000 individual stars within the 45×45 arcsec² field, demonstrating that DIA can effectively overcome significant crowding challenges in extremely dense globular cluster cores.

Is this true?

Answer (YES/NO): YES